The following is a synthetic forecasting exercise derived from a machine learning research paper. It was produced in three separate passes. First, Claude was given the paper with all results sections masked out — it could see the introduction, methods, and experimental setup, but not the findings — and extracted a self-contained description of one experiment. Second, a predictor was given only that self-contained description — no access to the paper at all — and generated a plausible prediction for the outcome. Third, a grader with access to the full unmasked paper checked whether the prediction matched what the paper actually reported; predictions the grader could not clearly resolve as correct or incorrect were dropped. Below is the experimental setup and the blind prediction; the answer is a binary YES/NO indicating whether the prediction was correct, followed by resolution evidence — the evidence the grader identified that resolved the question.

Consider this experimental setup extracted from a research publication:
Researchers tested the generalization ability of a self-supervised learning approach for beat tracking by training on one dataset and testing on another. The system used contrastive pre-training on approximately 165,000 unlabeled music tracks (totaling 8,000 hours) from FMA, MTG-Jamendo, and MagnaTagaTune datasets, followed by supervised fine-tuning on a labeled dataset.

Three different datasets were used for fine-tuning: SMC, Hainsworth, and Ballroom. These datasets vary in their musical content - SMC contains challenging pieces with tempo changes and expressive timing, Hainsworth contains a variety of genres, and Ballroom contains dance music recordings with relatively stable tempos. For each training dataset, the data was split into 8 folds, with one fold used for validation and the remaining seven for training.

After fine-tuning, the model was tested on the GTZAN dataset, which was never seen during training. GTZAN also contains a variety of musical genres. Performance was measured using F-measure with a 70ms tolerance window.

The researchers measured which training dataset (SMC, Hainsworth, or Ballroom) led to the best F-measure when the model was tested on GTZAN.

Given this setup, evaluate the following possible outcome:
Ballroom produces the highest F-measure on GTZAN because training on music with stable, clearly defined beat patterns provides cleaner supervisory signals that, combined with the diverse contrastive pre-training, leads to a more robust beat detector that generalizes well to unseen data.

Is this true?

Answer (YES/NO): NO